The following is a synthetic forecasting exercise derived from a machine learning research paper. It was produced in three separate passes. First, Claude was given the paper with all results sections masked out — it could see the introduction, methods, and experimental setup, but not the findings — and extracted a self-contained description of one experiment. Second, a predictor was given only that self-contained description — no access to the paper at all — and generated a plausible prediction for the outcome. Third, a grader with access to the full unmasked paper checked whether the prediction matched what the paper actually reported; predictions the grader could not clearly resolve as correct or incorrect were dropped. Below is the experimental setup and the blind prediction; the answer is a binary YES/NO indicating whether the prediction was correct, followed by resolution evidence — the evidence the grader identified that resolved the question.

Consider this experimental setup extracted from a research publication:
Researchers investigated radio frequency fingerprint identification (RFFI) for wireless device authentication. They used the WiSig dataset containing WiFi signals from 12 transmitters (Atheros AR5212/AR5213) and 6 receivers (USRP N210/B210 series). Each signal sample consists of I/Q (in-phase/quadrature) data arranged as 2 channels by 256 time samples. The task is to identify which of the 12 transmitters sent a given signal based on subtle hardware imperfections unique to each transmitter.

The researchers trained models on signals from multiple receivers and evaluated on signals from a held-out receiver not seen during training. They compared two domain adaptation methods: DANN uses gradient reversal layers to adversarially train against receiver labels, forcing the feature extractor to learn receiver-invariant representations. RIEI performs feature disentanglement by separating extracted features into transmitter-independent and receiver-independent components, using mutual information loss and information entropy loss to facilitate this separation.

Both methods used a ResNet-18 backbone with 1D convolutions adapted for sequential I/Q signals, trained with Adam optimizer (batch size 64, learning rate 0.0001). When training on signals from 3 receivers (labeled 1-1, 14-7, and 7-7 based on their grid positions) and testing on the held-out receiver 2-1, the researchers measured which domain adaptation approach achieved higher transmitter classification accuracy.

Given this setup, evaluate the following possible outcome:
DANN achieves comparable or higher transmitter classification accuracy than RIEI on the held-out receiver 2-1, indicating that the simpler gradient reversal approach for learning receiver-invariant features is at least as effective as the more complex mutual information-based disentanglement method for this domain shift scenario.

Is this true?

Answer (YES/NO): NO